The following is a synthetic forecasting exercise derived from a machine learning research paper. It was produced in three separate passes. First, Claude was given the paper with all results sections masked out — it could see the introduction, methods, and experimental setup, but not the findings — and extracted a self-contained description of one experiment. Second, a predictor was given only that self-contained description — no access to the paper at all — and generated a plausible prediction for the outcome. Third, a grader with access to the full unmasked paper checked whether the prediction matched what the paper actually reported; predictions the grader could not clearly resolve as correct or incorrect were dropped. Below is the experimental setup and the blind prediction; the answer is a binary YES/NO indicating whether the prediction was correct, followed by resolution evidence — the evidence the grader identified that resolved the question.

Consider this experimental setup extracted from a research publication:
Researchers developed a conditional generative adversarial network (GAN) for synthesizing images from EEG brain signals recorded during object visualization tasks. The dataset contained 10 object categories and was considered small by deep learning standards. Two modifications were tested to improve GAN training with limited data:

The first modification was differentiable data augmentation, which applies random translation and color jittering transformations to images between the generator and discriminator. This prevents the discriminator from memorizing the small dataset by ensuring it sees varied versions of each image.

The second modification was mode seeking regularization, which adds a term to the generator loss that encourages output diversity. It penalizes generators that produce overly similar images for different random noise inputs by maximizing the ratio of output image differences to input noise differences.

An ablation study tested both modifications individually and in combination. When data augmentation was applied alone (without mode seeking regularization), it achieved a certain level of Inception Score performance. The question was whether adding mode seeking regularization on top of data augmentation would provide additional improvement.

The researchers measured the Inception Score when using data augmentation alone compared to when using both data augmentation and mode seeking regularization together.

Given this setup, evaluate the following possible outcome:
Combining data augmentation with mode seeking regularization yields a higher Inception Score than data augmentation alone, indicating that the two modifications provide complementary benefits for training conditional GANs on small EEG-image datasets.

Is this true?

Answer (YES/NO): YES